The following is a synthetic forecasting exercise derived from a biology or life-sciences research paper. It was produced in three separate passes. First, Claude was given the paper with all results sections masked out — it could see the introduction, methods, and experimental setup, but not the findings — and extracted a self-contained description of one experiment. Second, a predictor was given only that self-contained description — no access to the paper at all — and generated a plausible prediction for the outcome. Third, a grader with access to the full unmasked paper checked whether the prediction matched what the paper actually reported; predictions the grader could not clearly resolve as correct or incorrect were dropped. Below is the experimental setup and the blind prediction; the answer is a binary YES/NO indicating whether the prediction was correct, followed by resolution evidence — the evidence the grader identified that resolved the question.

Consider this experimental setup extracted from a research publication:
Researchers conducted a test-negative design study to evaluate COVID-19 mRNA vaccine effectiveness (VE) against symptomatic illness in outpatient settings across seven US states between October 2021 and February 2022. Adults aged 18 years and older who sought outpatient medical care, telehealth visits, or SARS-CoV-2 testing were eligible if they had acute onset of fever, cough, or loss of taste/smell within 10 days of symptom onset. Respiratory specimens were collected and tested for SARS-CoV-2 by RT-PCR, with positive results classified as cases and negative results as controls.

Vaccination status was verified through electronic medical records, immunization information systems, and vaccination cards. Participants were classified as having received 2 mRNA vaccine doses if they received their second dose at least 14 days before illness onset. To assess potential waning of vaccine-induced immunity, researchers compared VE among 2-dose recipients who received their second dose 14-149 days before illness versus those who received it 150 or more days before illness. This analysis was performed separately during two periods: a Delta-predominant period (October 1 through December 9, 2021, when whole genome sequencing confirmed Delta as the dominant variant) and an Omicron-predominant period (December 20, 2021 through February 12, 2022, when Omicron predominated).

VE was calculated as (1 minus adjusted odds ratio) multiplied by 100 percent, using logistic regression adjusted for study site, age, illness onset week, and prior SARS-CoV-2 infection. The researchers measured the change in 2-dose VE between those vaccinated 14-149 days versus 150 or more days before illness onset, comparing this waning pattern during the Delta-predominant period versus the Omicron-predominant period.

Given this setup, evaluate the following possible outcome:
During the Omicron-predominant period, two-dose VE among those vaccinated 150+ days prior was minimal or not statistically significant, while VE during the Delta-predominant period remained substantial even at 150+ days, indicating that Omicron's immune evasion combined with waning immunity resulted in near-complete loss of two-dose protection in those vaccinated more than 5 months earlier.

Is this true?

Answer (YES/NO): YES